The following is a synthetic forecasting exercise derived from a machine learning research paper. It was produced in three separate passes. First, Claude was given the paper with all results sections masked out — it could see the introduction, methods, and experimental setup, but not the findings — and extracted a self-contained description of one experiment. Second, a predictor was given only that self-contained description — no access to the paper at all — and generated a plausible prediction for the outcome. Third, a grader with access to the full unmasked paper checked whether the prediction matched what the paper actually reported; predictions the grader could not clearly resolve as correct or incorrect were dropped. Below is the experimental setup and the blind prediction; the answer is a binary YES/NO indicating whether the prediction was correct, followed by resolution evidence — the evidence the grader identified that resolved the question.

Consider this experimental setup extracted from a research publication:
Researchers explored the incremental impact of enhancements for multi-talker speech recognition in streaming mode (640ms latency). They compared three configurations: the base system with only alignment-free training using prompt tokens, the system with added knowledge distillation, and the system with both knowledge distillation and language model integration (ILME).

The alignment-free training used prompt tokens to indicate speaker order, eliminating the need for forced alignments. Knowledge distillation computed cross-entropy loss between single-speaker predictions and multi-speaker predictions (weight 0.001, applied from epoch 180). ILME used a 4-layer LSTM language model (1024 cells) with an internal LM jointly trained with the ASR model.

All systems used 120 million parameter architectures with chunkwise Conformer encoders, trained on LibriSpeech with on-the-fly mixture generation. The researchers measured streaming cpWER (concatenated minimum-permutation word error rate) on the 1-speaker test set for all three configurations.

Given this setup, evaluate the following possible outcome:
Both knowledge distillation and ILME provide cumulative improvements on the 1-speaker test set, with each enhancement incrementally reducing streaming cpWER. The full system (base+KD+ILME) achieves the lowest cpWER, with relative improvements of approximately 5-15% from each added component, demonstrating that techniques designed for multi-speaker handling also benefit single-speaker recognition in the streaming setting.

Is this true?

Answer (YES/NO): NO